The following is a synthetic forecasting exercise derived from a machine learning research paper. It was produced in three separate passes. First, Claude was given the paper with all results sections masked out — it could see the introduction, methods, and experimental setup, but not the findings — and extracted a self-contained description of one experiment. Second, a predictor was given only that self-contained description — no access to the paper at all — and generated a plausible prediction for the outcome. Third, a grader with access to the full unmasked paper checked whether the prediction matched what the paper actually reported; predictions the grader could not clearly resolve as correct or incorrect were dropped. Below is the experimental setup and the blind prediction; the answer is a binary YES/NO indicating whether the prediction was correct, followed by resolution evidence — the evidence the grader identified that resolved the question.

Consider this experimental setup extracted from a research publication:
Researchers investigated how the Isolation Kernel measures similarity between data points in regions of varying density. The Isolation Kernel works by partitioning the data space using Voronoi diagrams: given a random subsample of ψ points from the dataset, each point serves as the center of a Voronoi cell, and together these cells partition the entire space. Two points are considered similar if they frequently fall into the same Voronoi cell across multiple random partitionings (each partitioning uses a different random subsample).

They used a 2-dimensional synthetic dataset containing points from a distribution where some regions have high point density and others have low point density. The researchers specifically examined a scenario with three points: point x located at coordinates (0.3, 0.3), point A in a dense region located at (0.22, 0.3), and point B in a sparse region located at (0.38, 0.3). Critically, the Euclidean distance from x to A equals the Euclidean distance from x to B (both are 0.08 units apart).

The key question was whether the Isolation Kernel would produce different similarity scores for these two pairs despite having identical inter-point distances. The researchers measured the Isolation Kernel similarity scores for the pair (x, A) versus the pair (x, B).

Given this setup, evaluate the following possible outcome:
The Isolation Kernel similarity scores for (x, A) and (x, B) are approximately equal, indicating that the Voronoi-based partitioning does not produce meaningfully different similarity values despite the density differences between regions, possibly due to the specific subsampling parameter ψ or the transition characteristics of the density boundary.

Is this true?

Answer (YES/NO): NO